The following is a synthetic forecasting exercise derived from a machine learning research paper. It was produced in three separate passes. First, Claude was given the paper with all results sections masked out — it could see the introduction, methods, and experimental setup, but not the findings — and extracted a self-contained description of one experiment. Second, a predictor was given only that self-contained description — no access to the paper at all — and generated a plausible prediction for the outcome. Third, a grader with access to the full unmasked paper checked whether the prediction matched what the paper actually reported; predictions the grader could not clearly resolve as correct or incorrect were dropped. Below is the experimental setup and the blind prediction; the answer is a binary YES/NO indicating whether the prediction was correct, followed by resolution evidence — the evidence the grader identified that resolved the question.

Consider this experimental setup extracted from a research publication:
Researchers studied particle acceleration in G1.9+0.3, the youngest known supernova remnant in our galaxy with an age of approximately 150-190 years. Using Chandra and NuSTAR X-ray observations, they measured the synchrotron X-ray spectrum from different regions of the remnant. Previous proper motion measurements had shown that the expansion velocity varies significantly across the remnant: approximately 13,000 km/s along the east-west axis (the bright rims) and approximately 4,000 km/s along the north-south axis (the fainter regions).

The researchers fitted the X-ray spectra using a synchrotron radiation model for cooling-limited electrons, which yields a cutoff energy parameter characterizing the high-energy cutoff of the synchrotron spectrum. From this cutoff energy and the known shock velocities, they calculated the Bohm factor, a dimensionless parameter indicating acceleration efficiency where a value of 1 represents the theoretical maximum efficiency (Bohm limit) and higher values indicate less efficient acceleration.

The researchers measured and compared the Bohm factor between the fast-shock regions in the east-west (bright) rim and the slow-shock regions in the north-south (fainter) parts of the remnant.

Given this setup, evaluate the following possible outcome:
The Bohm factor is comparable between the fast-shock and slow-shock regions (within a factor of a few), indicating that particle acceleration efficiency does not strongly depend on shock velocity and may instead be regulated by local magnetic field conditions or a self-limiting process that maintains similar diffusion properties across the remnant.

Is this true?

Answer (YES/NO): NO